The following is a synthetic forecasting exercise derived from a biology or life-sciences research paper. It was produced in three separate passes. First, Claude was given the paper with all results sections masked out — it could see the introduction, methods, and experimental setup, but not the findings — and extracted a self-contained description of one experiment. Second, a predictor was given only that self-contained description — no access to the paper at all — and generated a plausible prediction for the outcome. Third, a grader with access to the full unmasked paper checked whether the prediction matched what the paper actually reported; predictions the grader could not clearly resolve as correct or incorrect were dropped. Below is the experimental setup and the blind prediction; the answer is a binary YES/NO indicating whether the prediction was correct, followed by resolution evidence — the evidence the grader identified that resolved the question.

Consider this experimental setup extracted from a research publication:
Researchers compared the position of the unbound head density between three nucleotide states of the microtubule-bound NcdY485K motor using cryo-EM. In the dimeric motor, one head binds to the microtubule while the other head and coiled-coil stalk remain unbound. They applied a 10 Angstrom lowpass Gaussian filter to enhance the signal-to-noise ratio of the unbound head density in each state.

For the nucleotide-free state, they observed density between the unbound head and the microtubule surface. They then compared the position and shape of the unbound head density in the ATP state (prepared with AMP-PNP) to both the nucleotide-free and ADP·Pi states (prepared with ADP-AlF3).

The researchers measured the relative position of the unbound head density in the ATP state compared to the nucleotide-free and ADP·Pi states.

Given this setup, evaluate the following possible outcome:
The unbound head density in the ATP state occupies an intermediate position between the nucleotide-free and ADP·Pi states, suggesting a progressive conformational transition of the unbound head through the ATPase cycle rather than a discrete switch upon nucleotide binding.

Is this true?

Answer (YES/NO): NO